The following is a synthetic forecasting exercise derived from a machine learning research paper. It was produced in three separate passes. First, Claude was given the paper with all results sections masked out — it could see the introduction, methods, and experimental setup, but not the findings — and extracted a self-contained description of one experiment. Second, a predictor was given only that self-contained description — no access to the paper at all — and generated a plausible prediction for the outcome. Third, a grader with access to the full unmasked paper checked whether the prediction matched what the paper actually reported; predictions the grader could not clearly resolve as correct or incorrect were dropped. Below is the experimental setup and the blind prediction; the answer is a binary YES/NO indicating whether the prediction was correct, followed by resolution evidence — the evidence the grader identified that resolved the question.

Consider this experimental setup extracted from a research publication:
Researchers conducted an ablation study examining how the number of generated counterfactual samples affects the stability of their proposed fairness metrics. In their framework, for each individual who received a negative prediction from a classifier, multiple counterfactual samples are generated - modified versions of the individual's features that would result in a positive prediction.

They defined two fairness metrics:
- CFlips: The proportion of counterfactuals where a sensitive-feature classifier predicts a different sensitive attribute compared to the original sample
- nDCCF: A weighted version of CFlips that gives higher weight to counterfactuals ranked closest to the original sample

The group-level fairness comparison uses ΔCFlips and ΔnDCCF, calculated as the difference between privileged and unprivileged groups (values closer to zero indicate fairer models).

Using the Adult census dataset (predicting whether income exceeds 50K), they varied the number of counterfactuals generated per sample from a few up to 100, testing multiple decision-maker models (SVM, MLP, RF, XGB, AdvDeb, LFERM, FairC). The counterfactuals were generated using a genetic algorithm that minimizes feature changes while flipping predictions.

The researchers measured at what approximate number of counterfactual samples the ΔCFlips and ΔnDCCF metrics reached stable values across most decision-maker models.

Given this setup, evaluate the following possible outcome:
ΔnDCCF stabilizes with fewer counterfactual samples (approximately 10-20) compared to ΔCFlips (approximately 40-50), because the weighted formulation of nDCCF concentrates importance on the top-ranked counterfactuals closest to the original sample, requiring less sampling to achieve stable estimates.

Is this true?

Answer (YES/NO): NO